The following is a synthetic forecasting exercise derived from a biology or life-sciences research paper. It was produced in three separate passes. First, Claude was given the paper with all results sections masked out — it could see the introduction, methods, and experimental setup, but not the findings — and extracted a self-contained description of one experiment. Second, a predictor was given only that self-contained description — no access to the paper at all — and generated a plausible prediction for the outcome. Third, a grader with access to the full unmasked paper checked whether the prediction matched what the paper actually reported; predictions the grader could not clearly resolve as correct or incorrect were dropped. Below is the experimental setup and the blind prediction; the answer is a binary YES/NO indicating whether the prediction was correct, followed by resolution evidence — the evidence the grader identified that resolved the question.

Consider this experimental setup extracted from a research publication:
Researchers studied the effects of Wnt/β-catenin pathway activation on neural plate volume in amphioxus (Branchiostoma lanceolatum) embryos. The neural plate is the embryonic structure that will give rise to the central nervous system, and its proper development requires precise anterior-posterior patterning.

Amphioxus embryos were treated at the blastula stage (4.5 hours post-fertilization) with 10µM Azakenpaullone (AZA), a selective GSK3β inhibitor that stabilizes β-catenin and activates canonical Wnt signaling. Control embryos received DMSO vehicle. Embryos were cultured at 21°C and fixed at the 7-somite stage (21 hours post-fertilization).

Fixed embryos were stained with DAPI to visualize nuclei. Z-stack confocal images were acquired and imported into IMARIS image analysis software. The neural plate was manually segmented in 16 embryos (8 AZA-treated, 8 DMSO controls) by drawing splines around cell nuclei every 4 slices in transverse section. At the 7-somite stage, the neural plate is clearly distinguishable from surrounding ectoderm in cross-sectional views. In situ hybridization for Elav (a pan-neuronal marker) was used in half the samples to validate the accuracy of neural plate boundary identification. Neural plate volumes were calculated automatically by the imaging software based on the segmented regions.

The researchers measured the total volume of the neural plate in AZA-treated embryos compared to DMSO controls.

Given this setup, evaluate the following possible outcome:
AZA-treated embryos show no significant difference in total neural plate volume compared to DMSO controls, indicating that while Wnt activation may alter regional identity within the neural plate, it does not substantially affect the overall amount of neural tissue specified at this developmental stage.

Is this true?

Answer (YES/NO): YES